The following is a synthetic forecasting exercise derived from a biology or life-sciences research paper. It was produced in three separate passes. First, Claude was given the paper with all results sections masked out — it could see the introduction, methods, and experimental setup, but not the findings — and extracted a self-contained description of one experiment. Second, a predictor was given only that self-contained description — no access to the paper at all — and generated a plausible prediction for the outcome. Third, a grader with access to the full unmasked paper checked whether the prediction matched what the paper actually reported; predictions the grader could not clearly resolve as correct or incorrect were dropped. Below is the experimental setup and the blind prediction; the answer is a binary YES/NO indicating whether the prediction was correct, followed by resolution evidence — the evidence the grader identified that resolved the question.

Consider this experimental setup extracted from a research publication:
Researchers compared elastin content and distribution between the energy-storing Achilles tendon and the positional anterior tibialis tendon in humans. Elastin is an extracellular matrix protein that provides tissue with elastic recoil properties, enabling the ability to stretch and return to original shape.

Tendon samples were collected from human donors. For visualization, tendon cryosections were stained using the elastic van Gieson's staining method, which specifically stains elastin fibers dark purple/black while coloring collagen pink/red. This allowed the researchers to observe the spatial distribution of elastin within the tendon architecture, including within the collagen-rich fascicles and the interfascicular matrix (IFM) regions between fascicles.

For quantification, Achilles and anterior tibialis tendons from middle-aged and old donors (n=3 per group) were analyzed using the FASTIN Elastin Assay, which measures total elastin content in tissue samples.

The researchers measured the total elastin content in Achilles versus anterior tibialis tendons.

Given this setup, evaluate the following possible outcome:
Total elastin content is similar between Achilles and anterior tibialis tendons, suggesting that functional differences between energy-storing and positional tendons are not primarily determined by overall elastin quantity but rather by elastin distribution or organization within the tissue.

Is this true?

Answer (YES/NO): YES